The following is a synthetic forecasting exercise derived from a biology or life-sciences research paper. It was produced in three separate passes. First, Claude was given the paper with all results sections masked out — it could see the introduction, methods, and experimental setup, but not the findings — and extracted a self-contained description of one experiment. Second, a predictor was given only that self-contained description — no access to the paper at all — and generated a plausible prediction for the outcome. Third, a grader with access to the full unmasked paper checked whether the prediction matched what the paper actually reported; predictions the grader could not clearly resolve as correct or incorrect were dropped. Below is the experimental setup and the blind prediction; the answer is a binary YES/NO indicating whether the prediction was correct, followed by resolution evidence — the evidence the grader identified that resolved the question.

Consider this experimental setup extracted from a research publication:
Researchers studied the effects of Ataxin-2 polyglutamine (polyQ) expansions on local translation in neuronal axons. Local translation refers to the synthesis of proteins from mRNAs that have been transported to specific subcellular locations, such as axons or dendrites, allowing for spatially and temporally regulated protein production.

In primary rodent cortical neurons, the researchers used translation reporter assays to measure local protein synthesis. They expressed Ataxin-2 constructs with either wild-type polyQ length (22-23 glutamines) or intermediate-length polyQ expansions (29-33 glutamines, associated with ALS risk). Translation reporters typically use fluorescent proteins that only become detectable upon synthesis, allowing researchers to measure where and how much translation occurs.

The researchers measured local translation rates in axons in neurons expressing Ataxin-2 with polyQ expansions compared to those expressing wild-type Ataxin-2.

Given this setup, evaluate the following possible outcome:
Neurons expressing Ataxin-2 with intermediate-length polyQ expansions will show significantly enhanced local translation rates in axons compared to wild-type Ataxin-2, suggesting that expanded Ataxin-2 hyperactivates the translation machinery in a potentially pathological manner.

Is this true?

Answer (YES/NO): NO